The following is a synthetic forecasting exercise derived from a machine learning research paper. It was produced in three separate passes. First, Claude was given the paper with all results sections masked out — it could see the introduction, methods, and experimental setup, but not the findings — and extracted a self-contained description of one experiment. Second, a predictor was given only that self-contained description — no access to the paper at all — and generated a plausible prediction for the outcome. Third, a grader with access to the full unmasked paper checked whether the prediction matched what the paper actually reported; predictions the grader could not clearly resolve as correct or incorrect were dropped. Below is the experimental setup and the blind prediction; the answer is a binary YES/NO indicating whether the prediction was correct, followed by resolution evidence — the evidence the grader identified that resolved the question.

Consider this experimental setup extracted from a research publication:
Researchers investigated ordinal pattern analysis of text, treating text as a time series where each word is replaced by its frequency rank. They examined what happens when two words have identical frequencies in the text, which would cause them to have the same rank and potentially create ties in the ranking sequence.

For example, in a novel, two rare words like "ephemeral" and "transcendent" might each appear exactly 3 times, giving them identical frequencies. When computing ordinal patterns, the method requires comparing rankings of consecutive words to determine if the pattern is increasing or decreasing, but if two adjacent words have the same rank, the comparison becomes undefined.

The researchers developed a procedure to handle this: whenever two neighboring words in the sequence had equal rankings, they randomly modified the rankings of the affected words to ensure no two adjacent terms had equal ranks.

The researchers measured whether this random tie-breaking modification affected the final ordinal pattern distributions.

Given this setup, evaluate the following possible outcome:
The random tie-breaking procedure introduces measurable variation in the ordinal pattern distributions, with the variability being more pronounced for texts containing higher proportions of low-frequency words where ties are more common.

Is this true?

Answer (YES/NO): NO